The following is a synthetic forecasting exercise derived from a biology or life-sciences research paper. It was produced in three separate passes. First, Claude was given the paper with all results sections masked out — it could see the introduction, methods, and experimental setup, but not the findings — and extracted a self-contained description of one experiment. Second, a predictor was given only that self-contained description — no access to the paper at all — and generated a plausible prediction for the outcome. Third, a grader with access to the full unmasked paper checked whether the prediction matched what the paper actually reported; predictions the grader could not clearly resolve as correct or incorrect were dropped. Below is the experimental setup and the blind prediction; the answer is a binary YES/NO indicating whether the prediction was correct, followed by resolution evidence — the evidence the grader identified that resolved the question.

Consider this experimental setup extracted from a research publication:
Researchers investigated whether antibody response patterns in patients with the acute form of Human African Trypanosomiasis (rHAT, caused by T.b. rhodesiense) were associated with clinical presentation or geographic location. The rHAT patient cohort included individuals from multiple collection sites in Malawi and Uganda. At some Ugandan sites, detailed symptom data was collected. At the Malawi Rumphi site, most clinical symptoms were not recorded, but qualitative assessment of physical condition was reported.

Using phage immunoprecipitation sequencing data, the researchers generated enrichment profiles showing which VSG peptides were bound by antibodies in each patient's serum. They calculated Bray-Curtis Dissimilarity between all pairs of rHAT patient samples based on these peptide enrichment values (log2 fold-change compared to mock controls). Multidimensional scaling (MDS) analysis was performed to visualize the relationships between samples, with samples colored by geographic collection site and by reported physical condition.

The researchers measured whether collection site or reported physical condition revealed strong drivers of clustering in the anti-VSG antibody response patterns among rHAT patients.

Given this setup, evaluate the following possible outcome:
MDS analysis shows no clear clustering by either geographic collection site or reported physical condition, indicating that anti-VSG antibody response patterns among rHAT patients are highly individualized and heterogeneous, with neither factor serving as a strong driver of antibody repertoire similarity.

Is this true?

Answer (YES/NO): YES